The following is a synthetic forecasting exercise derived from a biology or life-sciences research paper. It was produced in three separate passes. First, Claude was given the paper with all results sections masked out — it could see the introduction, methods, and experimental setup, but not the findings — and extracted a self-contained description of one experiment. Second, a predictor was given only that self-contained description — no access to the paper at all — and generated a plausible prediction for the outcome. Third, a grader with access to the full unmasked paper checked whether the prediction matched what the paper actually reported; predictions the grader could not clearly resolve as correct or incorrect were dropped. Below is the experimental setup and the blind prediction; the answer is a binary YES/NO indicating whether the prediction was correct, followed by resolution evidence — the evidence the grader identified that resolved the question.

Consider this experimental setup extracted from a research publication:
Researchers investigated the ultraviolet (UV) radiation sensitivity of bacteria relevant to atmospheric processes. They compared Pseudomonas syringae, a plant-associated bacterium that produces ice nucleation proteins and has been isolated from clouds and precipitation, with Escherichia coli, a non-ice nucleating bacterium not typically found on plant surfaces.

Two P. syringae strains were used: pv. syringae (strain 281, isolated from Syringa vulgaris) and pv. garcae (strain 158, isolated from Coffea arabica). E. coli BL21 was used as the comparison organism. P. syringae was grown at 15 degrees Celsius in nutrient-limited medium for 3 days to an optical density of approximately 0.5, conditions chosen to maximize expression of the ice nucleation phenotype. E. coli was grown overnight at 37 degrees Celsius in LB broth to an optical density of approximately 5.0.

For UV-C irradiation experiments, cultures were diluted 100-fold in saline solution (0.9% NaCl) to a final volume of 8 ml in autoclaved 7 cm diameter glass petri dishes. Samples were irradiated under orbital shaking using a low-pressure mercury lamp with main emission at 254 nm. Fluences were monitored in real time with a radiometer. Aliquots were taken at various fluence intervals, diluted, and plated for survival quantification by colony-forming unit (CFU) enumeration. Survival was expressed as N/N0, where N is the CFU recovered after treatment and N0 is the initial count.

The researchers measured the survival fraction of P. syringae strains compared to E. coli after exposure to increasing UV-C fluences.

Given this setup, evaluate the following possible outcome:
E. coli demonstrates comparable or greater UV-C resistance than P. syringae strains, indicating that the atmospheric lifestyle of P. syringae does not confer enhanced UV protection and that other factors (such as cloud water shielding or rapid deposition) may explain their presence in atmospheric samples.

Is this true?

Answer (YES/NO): YES